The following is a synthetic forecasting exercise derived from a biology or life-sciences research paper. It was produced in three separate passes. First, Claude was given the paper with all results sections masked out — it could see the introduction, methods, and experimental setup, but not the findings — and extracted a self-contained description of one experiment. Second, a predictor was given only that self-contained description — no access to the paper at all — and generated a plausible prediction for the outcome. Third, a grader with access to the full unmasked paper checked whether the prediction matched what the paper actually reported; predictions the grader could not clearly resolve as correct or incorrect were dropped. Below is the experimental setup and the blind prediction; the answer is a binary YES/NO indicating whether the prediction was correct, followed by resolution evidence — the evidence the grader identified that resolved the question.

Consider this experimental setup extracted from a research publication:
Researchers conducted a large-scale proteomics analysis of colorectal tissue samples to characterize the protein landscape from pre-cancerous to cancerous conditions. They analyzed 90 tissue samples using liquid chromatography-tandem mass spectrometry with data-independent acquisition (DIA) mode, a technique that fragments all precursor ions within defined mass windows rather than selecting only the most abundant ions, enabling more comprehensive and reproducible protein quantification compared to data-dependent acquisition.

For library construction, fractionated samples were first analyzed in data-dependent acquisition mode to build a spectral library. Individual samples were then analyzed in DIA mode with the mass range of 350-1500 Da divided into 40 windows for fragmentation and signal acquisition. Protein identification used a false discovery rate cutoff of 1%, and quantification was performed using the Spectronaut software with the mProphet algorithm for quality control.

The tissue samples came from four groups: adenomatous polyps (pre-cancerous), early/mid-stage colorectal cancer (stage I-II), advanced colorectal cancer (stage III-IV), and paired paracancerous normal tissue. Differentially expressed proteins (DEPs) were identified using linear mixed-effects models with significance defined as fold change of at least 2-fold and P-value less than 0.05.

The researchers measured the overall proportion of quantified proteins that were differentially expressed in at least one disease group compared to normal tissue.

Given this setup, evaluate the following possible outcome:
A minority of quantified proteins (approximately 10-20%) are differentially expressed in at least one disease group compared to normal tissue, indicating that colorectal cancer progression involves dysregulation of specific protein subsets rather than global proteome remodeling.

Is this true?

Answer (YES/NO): NO